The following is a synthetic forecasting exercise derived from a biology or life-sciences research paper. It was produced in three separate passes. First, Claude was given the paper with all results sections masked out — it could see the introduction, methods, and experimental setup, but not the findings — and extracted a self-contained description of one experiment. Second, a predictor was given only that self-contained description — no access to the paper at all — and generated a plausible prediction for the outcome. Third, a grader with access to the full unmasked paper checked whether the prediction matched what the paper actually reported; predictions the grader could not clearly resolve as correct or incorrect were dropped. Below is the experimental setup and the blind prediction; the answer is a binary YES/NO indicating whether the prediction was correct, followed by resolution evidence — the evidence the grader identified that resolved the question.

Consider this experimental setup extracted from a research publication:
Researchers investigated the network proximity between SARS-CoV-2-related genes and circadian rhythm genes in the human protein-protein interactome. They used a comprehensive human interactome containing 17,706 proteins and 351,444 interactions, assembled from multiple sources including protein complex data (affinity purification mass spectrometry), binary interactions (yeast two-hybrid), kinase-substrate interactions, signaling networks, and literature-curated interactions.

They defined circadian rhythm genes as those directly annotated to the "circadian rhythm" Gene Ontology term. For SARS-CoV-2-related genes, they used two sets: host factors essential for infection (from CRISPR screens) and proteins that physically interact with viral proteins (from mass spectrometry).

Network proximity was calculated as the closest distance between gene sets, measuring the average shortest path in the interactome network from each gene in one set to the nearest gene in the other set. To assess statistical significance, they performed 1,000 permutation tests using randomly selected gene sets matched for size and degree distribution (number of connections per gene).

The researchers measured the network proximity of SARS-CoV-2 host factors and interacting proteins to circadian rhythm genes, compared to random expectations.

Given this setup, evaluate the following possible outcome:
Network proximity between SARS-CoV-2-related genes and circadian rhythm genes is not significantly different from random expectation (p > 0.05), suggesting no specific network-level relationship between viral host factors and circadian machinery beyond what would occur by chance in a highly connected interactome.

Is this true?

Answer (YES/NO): NO